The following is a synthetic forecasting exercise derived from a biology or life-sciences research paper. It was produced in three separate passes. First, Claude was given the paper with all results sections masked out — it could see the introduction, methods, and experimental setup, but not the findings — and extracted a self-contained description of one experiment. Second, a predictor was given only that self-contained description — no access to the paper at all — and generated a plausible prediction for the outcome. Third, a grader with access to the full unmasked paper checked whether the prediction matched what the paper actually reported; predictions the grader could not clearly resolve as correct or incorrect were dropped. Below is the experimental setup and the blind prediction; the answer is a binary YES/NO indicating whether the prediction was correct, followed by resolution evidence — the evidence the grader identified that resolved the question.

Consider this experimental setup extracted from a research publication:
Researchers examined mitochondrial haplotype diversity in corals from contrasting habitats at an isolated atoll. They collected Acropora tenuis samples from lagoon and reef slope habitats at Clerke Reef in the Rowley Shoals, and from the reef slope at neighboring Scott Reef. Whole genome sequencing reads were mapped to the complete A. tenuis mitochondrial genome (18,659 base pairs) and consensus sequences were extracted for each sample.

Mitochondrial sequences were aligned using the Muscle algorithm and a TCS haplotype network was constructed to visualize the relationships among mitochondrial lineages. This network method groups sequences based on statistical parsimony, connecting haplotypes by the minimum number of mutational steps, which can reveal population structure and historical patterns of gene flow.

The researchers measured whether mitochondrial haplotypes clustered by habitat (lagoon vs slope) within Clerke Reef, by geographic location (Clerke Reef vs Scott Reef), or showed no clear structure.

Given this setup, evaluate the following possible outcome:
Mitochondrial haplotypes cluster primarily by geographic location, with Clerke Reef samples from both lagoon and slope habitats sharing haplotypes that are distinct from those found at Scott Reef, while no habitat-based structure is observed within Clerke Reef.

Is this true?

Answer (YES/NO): NO